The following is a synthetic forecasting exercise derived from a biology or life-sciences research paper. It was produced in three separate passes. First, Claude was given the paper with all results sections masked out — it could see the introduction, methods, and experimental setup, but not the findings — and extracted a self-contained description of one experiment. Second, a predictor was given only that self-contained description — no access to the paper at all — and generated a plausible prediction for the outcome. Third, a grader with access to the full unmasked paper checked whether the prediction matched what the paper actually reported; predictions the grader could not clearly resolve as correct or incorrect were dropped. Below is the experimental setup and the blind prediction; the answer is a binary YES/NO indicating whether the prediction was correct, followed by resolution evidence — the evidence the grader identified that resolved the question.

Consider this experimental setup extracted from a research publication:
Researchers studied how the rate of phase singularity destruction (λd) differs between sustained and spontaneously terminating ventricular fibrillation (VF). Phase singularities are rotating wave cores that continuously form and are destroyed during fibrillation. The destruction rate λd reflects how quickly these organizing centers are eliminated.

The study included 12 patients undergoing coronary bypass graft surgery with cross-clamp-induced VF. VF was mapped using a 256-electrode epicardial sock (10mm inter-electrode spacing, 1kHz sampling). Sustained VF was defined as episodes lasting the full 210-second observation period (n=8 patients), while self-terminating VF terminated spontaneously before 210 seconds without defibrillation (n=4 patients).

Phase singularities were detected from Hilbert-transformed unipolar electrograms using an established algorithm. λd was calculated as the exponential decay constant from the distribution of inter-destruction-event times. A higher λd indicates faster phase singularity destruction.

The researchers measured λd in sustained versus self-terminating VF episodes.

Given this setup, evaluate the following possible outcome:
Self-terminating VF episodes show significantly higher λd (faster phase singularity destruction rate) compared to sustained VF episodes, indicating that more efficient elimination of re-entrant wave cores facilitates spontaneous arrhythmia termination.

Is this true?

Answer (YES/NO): NO